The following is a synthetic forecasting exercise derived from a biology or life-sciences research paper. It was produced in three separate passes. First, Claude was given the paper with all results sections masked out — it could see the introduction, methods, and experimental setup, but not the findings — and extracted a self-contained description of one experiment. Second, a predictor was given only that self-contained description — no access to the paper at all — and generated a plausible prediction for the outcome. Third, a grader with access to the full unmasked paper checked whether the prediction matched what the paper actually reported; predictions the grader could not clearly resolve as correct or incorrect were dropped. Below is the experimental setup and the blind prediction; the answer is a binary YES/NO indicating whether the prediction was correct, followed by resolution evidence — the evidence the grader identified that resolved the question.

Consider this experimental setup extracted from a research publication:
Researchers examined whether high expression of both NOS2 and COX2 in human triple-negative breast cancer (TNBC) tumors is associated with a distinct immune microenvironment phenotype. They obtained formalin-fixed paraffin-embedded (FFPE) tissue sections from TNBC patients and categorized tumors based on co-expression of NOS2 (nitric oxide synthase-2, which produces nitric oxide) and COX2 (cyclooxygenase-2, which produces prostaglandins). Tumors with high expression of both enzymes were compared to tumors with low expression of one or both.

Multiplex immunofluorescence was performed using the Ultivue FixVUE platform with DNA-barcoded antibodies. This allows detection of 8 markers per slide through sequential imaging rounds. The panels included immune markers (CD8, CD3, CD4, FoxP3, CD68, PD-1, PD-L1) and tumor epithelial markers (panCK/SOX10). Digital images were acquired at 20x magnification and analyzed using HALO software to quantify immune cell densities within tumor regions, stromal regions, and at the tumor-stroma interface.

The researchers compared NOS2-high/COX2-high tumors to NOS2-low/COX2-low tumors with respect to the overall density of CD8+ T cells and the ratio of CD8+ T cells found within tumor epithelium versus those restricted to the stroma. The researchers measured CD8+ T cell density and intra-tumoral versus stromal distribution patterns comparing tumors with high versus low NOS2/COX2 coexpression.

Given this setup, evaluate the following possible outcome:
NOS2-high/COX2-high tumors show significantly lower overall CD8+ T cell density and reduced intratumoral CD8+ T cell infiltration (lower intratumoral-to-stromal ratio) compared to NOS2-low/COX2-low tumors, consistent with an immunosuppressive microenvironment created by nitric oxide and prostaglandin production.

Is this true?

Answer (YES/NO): YES